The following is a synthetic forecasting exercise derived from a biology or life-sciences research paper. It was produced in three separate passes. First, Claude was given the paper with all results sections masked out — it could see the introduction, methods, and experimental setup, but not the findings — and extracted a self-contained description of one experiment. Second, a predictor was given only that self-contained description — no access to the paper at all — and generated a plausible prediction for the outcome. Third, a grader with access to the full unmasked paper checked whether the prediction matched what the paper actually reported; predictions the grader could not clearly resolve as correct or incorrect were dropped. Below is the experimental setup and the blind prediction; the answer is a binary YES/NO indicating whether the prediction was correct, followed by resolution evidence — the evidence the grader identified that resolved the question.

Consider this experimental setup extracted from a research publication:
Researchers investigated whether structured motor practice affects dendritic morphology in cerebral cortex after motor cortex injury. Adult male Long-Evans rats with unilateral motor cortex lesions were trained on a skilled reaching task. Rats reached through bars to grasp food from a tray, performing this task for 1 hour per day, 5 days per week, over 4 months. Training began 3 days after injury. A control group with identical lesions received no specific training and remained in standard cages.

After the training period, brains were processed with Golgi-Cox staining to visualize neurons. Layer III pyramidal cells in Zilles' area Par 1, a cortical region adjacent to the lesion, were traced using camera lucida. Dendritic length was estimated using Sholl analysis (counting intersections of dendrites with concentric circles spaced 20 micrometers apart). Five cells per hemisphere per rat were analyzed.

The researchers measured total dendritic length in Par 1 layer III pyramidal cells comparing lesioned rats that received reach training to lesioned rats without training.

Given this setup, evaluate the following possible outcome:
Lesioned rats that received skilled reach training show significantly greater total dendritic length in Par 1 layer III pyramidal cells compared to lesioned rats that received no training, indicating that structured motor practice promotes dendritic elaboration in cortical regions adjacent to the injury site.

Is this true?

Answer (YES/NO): NO